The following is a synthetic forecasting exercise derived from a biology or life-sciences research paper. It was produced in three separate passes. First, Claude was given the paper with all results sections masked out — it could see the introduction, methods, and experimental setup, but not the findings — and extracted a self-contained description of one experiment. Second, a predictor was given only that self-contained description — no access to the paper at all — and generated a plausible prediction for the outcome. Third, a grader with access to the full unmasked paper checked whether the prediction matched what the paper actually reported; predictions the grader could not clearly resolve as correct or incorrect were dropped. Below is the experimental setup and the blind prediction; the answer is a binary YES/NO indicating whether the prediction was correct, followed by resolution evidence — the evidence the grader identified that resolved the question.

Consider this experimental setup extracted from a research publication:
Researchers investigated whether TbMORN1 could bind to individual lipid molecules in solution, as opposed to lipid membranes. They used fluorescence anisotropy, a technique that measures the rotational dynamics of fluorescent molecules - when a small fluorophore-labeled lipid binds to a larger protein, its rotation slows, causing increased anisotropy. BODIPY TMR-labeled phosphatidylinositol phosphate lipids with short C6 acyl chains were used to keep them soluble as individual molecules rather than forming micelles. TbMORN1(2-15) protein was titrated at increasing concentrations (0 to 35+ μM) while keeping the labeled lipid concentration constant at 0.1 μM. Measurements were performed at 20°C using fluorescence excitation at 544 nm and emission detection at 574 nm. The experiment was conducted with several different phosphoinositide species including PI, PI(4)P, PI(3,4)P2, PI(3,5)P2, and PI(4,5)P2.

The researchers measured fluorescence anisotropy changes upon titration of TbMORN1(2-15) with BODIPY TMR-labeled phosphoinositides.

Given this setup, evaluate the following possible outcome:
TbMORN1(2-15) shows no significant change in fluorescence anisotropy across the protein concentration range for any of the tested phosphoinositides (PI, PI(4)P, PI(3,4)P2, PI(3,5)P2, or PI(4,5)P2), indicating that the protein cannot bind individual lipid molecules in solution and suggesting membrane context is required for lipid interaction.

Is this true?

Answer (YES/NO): NO